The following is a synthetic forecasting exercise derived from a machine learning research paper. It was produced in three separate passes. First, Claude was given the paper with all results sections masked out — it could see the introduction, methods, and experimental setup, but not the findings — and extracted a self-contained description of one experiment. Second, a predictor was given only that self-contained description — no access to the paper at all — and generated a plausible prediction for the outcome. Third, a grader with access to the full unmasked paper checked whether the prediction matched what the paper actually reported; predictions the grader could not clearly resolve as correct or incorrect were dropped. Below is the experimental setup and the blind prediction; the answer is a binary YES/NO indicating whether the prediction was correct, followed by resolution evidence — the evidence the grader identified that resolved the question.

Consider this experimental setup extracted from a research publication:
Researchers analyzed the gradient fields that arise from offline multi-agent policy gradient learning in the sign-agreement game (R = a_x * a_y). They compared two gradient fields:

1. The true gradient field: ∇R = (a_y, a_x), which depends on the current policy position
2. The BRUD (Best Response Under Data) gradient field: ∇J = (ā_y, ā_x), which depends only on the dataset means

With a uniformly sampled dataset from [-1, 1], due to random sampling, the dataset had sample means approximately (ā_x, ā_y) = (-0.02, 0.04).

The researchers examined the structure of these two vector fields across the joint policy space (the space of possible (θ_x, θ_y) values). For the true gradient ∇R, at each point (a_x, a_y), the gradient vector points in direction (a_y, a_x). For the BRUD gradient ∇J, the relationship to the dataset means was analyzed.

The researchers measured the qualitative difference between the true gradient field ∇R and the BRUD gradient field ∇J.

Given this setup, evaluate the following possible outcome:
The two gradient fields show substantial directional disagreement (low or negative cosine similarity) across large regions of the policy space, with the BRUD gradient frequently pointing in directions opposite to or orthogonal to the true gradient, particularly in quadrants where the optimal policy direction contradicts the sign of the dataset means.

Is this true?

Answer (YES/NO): YES